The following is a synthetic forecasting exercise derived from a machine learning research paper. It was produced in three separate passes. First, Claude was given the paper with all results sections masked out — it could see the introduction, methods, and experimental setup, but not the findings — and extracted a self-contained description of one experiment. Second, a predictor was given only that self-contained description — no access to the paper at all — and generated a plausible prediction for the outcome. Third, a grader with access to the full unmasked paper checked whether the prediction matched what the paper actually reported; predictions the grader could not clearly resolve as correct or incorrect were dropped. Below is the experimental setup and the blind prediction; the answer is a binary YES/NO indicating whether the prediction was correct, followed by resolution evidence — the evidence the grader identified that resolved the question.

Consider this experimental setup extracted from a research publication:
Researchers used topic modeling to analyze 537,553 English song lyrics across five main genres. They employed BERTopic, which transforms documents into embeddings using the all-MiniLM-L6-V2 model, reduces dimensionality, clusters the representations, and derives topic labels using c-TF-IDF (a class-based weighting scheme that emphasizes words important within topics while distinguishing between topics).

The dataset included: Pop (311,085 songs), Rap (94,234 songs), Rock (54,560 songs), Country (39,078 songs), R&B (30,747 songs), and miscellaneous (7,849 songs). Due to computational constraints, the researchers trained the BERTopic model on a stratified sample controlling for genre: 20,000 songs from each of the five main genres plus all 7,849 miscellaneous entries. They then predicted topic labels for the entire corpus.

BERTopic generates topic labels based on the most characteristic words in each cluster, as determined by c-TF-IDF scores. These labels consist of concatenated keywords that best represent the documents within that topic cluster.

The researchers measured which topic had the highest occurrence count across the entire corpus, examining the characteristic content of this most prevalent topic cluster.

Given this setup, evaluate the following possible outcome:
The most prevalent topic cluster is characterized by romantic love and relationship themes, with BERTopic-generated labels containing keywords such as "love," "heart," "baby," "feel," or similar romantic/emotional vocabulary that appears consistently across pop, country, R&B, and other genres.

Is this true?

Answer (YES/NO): NO